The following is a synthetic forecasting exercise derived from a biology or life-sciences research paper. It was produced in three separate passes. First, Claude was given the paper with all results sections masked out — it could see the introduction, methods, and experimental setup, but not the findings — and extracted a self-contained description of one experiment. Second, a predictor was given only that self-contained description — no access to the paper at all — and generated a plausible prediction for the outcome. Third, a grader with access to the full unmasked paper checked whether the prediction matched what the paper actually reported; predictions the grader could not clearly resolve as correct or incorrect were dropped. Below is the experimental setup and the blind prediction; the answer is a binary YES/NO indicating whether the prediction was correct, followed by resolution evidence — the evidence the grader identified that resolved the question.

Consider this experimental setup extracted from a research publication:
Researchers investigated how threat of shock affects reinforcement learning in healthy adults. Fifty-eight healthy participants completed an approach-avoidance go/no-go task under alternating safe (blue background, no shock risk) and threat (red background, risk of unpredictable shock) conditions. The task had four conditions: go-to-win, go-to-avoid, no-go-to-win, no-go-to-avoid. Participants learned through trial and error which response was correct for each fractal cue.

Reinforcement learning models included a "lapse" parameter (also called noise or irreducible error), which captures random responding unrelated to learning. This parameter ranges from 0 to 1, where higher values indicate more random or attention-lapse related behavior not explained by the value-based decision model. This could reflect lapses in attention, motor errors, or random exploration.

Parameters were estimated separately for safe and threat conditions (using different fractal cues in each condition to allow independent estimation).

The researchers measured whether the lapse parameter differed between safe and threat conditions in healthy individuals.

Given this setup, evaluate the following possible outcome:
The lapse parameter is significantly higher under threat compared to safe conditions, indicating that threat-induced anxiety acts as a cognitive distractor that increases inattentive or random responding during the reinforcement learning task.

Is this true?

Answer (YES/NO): NO